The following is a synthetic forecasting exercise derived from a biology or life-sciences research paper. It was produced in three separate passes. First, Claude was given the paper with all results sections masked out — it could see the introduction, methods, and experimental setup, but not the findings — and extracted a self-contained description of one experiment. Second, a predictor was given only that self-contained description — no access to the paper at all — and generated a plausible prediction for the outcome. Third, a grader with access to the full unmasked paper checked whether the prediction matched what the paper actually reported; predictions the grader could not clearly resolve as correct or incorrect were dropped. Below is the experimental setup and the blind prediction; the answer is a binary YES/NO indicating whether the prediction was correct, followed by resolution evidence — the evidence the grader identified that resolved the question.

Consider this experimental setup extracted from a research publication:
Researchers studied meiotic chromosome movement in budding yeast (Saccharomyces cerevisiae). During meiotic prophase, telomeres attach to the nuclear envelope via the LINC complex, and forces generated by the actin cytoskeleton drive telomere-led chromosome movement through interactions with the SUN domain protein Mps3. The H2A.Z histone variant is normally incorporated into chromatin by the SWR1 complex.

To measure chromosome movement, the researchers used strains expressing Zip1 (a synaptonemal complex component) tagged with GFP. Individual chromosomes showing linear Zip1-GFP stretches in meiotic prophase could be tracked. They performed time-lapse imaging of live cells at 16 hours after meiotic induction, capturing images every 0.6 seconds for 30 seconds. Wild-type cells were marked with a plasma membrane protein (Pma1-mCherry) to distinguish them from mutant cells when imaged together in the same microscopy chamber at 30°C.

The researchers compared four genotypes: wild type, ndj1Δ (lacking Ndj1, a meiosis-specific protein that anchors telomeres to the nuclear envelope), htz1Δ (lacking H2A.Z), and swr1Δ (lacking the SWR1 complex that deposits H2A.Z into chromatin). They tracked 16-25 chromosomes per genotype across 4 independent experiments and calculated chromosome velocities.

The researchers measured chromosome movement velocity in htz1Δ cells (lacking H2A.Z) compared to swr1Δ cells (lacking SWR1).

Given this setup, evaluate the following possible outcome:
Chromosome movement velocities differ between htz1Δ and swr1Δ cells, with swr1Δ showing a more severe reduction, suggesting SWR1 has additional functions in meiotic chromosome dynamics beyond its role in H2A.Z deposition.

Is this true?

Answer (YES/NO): NO